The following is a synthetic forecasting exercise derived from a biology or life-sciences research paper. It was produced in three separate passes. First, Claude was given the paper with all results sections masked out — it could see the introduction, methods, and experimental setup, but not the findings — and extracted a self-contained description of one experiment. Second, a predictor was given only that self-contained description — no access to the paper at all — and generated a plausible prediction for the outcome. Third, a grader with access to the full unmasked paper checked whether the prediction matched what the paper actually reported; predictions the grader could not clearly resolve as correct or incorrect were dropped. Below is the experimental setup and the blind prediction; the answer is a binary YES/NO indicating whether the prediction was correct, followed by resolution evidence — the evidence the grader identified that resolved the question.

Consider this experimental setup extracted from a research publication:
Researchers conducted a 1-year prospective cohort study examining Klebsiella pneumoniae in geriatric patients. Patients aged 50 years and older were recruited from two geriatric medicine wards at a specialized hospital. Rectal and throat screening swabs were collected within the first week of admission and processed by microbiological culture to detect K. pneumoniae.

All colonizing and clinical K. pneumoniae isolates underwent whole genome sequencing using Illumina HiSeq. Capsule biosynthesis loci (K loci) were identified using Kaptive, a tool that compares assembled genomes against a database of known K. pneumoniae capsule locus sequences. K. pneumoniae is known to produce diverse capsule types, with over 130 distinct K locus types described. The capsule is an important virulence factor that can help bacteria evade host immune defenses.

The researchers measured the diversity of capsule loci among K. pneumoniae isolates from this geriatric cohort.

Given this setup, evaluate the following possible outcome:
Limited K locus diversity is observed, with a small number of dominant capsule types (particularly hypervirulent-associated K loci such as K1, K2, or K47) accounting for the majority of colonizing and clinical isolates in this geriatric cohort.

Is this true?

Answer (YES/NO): NO